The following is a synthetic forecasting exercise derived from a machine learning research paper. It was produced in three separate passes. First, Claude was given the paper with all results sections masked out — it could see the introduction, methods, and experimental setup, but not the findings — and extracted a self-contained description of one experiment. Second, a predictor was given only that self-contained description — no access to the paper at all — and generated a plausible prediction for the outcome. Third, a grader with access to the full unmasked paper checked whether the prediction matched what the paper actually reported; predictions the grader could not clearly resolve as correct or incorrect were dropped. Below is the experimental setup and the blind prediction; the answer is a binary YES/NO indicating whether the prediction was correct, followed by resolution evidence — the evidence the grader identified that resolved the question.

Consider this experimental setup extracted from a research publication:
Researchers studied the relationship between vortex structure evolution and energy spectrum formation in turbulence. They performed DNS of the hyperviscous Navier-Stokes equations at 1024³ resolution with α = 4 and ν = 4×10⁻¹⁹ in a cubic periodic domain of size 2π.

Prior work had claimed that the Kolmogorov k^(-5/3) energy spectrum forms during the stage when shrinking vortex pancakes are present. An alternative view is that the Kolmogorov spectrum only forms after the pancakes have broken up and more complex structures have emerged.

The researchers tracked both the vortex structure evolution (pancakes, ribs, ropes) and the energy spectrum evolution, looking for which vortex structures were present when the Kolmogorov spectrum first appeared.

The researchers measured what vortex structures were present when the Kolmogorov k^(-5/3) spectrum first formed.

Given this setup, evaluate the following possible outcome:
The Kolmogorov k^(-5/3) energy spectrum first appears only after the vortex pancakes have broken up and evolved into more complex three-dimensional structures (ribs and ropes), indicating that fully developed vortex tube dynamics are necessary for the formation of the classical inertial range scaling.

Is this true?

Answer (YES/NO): YES